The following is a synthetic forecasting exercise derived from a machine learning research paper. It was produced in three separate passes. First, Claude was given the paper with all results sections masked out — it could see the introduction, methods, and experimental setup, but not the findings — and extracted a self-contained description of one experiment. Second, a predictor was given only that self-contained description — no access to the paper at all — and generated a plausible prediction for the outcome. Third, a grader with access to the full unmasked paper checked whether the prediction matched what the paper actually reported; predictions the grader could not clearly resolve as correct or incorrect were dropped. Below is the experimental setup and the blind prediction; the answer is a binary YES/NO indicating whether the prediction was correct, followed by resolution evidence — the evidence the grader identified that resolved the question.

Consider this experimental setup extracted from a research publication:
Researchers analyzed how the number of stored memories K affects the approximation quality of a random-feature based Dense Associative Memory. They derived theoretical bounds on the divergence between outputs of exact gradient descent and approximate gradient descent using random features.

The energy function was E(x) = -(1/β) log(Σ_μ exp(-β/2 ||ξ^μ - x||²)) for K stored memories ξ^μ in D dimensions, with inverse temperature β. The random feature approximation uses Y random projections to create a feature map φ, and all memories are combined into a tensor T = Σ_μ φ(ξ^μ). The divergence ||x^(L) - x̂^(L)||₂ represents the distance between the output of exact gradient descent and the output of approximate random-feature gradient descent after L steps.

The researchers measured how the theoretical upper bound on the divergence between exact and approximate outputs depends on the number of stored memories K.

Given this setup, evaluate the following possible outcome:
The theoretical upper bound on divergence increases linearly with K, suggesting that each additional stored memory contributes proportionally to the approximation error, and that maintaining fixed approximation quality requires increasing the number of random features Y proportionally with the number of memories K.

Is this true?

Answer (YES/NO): NO